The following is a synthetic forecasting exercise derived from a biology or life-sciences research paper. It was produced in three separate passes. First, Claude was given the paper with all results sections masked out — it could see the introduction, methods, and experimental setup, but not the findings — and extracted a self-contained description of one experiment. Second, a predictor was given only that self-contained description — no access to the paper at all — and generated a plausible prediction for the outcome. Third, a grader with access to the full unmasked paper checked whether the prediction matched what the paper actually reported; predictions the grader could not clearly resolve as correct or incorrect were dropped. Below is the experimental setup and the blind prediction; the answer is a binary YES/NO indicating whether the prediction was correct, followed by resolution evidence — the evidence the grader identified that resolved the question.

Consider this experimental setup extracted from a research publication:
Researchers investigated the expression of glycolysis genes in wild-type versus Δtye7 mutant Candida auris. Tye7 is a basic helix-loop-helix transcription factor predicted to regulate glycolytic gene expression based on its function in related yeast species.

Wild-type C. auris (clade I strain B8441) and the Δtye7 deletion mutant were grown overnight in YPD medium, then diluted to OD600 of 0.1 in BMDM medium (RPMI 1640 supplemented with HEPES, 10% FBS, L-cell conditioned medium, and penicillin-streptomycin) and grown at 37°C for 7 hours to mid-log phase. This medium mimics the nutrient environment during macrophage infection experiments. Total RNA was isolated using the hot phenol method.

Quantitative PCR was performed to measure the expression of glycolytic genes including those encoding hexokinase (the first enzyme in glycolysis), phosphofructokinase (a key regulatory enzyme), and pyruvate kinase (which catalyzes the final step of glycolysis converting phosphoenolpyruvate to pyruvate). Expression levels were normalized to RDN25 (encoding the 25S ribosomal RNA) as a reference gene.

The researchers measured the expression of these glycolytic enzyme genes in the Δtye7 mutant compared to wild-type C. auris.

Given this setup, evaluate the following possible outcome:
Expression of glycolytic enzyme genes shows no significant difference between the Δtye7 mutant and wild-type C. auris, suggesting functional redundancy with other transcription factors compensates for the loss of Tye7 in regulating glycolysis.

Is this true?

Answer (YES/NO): NO